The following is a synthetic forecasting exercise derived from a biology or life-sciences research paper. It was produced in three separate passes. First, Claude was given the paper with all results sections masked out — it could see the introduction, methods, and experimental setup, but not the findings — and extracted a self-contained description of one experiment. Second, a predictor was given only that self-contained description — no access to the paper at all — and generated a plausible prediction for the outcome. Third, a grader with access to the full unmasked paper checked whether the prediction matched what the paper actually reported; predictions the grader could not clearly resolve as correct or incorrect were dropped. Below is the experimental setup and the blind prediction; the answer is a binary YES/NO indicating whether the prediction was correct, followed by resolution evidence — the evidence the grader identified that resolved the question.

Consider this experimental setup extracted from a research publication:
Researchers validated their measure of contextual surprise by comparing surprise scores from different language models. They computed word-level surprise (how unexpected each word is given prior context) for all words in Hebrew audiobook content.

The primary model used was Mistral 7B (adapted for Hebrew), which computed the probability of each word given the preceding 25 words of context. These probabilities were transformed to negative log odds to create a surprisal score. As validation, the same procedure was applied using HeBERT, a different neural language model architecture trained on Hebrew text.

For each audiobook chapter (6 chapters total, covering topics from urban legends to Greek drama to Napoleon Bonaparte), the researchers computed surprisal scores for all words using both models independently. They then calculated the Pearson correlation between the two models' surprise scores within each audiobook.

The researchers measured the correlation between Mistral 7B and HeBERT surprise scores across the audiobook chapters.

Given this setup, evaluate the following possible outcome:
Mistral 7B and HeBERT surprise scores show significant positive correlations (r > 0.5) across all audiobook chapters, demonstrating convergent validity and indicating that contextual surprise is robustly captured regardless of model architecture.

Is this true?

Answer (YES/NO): YES